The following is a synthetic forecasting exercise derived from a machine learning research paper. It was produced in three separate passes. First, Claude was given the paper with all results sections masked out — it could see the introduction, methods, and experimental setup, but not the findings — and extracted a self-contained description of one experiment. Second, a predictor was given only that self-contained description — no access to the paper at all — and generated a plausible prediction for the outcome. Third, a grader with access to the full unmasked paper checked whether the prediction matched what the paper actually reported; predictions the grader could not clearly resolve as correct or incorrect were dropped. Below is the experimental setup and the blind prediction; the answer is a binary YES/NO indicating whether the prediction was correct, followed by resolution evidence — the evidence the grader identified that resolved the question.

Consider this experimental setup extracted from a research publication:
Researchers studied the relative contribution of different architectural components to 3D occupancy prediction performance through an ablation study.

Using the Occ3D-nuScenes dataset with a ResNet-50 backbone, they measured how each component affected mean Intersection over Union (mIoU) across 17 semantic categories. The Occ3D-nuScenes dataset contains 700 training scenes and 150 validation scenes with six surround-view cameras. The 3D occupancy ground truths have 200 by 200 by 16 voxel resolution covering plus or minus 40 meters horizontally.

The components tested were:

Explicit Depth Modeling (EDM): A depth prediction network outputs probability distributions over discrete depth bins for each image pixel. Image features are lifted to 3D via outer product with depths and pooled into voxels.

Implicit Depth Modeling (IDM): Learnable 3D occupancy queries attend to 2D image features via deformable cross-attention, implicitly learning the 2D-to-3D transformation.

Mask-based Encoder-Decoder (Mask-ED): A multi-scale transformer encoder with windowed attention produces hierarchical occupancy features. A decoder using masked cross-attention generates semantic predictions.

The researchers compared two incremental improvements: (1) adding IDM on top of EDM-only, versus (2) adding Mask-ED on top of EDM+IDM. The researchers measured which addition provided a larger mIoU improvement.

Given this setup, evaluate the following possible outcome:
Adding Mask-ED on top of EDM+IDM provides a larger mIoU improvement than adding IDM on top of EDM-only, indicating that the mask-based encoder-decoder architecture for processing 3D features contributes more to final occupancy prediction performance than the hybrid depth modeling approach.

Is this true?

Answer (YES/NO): YES